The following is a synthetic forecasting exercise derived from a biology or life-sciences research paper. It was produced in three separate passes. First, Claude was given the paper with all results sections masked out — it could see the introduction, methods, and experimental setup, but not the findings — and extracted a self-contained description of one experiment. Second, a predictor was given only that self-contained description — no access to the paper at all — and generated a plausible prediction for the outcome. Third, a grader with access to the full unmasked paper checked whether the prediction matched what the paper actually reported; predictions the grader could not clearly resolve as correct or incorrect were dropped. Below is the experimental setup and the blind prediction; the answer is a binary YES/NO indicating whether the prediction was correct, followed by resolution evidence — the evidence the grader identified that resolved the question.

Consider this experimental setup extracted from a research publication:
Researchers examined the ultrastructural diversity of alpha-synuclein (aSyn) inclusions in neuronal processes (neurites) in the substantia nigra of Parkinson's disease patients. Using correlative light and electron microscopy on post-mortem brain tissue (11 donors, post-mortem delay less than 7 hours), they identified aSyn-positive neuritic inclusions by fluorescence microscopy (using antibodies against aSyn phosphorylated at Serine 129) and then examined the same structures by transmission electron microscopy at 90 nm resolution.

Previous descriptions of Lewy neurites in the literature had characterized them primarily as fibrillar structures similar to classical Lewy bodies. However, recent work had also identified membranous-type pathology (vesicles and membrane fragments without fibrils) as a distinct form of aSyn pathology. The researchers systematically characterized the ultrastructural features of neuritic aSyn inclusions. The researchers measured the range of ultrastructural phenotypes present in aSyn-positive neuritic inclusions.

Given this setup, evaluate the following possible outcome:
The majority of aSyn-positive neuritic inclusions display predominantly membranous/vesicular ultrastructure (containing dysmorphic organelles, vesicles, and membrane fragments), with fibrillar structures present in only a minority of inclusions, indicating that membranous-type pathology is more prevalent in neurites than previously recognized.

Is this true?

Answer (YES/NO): NO